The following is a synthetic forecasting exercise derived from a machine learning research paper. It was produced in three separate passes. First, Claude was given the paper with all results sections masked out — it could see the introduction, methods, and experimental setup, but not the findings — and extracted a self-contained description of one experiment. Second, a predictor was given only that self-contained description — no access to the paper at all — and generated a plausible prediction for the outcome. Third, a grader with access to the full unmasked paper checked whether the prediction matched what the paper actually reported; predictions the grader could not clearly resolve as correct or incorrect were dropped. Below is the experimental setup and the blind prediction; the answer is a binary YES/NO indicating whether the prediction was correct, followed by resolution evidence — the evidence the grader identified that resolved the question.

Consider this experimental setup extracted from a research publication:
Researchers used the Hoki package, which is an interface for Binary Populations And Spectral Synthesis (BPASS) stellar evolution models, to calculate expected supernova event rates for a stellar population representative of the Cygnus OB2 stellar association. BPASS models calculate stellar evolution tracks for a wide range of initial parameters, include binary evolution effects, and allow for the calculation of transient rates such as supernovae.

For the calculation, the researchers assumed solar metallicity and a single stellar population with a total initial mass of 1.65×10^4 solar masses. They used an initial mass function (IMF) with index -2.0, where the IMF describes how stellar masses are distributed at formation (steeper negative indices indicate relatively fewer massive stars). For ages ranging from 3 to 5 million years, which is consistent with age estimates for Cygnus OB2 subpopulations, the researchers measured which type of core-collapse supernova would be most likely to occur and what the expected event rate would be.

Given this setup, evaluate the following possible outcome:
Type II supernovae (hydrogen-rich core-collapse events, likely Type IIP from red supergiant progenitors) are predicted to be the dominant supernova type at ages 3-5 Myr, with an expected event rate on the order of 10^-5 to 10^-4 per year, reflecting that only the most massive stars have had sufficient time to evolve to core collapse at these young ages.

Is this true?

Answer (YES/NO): NO